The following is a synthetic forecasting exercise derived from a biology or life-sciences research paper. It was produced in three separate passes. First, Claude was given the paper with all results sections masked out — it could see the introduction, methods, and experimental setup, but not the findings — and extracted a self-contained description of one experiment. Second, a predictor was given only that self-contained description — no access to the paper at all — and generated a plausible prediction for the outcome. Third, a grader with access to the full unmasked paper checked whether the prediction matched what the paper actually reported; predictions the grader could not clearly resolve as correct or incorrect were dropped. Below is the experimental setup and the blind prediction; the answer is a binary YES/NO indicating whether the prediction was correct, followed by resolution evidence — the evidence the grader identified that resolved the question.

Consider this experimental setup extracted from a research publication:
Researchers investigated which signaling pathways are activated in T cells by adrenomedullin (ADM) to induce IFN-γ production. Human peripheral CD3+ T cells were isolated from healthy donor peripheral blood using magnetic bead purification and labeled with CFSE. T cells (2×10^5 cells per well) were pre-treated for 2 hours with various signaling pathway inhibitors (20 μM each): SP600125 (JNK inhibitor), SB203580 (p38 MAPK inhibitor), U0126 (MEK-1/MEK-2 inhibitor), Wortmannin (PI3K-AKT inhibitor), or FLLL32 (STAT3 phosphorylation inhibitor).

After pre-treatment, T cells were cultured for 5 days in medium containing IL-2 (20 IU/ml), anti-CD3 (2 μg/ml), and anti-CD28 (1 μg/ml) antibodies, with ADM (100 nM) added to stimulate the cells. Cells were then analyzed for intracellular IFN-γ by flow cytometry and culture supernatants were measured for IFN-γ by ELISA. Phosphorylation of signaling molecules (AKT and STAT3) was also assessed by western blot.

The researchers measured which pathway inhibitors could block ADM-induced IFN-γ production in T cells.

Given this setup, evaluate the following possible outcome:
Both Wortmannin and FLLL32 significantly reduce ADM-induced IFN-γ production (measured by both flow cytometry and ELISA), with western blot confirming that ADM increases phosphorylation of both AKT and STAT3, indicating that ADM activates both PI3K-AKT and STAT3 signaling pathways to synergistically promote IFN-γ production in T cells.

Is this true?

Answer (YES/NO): YES